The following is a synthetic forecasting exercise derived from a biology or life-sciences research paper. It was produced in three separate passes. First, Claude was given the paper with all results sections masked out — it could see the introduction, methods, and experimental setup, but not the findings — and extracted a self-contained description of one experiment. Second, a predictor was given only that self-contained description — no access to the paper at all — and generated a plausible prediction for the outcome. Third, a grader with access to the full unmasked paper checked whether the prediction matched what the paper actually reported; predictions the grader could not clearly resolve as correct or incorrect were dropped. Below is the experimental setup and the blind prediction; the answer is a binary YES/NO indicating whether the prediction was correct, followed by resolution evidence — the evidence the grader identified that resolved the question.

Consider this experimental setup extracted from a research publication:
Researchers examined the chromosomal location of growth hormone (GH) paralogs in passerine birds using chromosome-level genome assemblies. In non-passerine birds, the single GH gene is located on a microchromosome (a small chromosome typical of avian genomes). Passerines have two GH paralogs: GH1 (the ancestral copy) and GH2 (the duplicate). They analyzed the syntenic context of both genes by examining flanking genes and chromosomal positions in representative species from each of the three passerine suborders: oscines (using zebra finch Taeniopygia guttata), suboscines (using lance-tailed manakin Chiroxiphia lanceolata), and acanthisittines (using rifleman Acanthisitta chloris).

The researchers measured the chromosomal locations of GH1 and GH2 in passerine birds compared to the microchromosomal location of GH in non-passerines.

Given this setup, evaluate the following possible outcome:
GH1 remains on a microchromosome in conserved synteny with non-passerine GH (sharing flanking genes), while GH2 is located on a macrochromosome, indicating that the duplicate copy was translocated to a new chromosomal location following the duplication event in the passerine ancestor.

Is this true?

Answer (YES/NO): YES